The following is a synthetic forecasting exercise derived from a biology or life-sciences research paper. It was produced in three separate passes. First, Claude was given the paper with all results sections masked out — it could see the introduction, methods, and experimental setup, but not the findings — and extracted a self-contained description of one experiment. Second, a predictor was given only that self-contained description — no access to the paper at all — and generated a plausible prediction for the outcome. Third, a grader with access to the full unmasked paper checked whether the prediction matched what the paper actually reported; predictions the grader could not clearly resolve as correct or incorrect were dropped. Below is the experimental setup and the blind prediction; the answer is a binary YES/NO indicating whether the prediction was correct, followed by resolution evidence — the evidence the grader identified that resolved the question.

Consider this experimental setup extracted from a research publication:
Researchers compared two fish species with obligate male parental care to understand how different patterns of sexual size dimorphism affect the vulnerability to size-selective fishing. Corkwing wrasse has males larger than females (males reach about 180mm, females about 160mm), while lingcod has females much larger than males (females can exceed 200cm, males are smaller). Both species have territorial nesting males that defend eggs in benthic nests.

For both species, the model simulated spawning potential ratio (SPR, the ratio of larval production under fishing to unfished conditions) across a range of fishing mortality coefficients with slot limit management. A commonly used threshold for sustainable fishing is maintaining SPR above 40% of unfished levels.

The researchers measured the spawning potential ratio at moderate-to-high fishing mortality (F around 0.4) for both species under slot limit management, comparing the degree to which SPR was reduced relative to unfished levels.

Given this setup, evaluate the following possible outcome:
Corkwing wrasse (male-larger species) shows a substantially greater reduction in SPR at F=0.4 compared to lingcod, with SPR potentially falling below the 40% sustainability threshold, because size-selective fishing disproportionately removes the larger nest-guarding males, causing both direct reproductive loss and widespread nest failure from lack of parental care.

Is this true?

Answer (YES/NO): NO